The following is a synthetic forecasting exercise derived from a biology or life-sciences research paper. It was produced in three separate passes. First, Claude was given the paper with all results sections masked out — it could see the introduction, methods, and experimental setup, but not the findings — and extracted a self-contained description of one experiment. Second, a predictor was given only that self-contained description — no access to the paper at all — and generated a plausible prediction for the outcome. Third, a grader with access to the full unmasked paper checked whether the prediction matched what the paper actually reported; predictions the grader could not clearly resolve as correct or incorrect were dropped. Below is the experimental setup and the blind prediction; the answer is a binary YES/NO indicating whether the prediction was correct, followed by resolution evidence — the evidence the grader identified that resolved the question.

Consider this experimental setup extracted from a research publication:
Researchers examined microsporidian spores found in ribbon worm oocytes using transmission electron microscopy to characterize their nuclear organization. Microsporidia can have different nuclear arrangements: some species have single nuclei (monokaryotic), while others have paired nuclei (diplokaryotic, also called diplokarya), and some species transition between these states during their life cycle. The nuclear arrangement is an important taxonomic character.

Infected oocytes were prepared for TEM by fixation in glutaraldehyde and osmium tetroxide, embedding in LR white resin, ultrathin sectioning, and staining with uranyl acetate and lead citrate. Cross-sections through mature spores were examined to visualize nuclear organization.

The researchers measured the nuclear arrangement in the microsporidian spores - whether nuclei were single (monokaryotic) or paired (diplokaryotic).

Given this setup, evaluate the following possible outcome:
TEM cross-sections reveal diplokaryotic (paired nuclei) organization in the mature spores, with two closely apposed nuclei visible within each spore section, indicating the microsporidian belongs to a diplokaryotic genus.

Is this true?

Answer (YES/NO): YES